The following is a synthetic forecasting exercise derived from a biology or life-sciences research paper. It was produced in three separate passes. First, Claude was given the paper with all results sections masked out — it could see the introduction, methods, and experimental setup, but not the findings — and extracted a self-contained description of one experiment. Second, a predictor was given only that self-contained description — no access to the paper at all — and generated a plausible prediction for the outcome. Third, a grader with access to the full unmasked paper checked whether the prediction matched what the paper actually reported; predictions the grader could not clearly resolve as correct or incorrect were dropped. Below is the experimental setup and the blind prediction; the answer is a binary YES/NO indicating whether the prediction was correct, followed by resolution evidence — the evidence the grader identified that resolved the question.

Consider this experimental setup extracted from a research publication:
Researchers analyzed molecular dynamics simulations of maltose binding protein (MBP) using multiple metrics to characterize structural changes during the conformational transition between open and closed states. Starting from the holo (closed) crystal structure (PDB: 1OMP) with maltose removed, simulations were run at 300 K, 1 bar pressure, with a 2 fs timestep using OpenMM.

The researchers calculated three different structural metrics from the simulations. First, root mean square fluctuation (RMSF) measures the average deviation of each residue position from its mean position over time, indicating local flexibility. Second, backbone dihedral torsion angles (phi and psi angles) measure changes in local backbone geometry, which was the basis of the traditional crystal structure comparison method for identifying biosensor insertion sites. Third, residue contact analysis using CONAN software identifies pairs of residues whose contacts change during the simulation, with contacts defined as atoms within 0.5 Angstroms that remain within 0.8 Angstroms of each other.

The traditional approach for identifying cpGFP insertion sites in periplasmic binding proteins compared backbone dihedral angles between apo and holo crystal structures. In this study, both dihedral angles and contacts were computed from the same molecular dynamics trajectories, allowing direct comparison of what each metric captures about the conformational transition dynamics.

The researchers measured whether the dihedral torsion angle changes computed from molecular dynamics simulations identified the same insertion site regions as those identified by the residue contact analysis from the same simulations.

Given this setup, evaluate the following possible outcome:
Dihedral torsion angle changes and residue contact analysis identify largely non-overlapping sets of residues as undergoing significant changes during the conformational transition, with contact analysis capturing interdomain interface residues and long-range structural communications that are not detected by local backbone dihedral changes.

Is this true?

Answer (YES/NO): YES